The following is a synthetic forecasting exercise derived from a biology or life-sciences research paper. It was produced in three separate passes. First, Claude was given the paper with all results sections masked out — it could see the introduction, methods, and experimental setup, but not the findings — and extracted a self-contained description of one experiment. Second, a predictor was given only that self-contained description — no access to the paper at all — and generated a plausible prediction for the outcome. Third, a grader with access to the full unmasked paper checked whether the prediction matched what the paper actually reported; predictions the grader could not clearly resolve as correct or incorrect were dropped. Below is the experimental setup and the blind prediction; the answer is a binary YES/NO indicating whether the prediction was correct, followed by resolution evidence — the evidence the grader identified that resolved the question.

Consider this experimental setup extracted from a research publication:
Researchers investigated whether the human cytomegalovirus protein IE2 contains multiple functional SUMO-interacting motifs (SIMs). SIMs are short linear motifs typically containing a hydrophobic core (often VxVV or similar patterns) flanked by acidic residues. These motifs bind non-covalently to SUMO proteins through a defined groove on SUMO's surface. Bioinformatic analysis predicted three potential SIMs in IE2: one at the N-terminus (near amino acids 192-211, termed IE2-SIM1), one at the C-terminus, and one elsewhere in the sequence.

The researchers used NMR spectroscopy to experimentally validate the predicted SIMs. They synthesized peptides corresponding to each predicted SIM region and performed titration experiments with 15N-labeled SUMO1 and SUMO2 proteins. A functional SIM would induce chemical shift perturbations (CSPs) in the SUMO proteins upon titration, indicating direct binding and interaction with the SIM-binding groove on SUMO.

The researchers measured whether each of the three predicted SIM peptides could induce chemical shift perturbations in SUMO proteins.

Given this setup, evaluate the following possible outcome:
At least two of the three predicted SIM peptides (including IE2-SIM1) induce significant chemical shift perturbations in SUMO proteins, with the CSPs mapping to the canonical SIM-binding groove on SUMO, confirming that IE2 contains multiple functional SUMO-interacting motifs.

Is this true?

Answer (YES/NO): YES